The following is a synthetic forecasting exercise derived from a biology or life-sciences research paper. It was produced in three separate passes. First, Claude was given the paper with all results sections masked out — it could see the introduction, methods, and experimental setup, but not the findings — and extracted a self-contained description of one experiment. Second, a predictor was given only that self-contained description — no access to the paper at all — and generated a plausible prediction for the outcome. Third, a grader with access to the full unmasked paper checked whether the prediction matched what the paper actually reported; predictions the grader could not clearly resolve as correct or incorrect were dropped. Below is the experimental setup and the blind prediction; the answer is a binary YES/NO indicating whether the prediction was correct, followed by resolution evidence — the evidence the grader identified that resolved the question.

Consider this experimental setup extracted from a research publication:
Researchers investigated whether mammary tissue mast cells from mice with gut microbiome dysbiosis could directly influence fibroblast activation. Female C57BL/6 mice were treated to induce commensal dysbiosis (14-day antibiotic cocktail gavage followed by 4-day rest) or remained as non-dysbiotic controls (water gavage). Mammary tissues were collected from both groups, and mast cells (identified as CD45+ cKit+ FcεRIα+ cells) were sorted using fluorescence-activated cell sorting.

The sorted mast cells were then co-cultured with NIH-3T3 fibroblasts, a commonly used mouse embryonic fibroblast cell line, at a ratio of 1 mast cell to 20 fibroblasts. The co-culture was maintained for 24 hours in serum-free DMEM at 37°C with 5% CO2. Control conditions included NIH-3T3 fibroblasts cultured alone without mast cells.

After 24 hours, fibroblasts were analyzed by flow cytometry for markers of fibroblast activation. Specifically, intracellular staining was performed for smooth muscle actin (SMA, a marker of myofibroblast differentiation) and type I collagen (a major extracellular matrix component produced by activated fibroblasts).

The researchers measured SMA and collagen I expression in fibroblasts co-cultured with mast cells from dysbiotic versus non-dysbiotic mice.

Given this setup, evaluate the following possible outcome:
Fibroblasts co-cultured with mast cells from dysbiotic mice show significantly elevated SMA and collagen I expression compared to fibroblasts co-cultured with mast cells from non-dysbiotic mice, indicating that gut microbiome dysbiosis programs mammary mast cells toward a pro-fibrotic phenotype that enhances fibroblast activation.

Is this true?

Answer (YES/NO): NO